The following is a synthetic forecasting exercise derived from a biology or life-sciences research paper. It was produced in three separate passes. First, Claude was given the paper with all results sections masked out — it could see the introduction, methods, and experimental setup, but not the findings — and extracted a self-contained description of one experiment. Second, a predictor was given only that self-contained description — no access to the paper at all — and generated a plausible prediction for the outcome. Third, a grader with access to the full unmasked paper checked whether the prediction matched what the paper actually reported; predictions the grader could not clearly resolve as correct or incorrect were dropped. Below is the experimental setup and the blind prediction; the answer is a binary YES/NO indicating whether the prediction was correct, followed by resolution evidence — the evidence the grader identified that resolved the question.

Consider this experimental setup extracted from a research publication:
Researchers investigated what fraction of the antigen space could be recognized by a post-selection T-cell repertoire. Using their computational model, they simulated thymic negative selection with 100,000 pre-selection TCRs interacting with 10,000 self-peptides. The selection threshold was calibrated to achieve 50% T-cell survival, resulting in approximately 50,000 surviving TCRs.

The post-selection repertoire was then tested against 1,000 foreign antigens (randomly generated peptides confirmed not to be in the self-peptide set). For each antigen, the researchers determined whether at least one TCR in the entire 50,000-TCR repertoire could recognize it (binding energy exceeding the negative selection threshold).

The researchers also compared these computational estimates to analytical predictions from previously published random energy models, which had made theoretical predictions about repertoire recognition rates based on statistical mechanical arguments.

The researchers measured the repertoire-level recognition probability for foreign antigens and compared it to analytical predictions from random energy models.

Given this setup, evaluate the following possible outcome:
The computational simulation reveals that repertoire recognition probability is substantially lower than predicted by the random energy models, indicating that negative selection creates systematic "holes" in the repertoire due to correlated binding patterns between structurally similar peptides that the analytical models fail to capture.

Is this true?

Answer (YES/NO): NO